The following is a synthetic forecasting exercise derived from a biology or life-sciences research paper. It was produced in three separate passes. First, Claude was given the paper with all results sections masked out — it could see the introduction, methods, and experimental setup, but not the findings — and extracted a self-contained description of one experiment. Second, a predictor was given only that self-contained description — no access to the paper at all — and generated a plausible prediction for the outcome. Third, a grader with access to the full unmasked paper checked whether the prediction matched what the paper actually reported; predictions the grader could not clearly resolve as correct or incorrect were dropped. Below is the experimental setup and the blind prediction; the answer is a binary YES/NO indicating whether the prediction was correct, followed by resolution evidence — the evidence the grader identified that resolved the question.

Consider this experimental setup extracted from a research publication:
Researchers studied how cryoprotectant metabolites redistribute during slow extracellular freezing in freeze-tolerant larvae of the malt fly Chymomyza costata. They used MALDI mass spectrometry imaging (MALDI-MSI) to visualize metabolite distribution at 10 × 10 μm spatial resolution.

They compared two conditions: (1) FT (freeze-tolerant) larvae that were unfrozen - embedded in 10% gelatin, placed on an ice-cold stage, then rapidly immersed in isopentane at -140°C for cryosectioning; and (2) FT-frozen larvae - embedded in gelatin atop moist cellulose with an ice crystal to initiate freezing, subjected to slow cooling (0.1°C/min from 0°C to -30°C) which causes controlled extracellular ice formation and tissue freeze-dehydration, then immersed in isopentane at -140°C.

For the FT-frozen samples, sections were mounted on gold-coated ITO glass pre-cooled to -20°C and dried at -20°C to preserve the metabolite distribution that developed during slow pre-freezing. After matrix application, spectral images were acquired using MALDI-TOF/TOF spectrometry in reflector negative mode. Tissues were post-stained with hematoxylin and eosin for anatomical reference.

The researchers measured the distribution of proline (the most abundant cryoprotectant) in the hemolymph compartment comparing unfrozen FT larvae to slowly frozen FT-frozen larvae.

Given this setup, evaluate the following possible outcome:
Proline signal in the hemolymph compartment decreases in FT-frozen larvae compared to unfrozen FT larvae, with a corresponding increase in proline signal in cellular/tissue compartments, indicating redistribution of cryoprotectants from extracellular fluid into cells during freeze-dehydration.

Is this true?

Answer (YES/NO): NO